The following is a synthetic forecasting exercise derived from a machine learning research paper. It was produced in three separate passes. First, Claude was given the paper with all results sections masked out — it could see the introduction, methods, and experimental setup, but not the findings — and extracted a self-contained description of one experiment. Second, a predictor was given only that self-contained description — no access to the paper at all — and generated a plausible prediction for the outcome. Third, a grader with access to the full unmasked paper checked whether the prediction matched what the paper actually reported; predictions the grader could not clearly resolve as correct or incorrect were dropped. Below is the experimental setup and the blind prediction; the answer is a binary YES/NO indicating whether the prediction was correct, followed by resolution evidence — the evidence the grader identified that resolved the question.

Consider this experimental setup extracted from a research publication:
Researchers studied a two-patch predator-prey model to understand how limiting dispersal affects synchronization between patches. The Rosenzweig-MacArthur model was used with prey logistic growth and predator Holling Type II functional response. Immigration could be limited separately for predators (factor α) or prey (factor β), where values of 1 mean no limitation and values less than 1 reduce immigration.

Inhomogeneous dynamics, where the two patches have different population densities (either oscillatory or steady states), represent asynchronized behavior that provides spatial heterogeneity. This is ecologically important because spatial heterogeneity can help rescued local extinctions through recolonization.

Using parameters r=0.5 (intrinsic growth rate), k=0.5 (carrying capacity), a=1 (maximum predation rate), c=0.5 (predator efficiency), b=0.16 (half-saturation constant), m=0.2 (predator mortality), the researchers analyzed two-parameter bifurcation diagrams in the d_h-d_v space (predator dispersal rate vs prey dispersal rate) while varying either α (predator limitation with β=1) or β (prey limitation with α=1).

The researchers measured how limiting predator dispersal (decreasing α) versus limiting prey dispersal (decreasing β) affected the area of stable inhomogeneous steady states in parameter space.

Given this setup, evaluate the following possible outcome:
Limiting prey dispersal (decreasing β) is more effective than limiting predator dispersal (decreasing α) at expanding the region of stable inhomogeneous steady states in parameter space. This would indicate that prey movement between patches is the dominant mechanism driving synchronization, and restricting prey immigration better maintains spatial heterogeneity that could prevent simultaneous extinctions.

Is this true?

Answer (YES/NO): YES